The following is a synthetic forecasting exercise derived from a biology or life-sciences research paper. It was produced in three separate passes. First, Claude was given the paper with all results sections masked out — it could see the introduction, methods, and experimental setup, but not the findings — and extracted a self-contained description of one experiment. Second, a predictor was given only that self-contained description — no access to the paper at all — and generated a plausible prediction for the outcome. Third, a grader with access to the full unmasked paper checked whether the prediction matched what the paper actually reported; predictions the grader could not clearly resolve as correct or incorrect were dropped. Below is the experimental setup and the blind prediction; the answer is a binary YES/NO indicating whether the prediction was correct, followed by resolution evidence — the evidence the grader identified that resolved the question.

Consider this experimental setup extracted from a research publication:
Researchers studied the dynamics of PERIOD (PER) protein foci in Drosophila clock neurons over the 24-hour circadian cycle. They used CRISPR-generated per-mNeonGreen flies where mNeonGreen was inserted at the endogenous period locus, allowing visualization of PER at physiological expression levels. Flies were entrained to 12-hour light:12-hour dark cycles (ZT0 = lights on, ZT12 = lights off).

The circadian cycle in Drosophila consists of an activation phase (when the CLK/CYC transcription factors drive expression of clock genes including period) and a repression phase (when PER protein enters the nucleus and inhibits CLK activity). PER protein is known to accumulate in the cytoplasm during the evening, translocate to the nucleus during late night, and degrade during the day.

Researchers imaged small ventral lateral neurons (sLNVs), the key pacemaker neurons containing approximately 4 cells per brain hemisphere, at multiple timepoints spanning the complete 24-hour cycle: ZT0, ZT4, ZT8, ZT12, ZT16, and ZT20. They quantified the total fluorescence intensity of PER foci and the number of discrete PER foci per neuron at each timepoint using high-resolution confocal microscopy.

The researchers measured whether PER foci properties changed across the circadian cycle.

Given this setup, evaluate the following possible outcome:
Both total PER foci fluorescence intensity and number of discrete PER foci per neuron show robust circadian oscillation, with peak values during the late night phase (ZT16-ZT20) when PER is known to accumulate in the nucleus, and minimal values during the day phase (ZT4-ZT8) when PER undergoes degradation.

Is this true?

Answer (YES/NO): NO